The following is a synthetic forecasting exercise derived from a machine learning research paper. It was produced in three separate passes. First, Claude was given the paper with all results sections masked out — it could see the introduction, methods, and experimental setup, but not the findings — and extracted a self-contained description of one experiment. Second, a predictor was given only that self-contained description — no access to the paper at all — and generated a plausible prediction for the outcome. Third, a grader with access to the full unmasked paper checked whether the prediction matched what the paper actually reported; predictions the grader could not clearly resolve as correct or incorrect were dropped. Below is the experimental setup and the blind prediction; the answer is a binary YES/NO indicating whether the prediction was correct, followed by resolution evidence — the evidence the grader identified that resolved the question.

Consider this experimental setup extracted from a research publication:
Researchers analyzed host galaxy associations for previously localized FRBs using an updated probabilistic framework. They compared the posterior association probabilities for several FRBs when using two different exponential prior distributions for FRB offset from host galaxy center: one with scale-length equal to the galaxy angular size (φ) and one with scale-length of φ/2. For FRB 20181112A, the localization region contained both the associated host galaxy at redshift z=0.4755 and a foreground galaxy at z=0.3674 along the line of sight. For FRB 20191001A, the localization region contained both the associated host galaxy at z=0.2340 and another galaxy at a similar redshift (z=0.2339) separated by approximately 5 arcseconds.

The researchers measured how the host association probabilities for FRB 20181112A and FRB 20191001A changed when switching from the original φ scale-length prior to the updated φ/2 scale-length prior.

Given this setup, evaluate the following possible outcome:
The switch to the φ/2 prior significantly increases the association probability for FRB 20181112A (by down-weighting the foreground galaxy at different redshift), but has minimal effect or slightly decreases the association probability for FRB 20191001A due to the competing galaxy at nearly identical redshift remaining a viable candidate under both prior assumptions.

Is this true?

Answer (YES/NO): NO